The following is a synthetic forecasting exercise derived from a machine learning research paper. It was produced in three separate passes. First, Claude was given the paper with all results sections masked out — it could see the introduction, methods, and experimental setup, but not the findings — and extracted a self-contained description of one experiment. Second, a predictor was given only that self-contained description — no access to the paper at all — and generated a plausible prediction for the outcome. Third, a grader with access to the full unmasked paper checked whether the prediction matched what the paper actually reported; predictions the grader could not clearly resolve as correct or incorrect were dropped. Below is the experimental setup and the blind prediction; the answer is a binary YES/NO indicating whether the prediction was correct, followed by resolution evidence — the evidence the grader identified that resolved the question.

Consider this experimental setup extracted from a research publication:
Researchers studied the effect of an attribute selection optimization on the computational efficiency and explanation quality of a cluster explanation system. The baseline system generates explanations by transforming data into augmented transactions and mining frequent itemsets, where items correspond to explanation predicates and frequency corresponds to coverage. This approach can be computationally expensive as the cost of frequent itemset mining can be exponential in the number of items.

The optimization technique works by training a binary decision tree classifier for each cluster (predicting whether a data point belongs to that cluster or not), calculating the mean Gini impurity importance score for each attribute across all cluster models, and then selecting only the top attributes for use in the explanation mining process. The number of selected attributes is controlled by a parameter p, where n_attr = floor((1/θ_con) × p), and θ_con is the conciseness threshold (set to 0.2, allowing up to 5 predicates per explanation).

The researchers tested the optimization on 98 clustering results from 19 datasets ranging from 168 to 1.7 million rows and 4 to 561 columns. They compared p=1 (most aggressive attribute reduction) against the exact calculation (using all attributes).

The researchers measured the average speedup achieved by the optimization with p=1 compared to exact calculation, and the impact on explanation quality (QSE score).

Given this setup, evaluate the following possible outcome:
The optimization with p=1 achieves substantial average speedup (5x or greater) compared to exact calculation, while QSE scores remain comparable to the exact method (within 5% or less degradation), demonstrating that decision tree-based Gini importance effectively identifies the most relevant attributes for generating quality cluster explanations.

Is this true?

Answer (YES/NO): YES